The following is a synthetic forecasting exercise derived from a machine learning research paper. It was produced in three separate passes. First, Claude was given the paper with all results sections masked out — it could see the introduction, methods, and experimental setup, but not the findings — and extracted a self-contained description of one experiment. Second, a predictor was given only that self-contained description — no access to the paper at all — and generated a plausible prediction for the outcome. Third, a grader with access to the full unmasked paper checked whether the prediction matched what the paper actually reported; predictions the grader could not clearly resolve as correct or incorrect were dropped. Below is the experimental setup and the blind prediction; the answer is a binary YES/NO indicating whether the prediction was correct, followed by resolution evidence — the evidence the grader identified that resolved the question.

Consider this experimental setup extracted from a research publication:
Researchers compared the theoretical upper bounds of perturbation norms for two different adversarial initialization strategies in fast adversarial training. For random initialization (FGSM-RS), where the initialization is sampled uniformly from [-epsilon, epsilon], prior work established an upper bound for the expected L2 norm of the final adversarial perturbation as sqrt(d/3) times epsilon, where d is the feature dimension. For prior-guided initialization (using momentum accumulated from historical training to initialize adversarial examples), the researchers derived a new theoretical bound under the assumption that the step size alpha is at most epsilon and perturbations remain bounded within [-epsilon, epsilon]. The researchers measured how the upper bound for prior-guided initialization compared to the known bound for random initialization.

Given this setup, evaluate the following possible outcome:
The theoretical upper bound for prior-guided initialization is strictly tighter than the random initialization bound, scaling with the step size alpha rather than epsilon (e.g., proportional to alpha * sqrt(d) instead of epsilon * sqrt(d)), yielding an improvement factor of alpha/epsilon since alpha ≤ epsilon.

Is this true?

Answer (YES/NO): NO